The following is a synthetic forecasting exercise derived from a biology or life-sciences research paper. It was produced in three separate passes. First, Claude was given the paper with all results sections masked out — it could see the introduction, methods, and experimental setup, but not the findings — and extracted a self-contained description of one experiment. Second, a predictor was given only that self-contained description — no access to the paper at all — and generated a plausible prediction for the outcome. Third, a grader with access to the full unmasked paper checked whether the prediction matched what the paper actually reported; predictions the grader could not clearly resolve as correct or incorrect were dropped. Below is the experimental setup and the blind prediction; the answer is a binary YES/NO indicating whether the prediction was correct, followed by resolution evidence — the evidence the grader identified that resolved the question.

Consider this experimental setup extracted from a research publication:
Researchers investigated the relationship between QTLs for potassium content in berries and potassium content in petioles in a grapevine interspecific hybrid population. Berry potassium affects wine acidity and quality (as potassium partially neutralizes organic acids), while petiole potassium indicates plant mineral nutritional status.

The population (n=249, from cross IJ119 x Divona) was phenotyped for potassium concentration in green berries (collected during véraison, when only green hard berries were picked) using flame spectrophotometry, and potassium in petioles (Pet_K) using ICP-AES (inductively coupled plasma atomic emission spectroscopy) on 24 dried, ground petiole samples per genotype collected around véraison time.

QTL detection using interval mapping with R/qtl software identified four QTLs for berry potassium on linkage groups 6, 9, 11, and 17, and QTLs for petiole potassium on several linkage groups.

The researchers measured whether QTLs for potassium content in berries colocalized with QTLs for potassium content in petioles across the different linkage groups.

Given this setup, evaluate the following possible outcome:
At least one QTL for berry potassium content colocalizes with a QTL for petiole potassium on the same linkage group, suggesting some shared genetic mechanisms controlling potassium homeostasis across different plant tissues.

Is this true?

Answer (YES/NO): YES